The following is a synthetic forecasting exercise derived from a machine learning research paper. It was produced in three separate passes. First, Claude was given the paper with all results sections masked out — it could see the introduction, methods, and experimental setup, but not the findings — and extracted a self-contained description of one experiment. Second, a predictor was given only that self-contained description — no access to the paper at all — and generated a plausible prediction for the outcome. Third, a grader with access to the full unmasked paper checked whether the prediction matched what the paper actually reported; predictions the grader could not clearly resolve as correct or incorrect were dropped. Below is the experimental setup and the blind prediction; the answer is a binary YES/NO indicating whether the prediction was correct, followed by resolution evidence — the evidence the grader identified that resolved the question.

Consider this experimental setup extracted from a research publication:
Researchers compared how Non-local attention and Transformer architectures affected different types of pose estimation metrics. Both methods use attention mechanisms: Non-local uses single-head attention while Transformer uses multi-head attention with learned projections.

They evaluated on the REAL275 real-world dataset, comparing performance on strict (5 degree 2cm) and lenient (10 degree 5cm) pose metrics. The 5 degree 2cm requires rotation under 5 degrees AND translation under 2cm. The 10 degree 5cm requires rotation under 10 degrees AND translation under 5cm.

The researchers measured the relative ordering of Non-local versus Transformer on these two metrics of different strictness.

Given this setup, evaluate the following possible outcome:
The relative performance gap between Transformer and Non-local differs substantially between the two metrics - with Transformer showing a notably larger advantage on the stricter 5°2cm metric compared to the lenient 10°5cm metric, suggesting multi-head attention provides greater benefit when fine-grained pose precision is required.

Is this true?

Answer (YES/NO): NO